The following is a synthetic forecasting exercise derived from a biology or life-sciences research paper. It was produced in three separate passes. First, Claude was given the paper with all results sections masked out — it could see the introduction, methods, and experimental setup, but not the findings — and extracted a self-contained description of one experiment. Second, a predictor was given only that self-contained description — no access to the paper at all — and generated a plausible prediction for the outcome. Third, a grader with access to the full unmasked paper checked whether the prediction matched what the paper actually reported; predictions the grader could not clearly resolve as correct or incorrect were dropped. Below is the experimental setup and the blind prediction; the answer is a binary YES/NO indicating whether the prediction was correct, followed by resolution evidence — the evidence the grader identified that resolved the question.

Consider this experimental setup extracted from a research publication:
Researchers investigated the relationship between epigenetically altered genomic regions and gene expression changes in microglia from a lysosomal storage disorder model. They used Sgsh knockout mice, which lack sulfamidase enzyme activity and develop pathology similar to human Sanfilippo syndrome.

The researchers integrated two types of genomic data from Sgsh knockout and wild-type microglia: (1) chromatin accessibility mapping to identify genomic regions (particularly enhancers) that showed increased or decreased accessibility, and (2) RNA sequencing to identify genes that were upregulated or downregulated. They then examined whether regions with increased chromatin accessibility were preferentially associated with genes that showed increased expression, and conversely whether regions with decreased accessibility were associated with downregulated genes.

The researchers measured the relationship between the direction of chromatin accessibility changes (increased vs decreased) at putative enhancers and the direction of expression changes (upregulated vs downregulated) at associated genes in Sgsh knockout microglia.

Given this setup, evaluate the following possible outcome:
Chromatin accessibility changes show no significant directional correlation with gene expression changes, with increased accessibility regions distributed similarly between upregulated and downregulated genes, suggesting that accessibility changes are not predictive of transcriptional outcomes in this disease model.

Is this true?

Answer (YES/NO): NO